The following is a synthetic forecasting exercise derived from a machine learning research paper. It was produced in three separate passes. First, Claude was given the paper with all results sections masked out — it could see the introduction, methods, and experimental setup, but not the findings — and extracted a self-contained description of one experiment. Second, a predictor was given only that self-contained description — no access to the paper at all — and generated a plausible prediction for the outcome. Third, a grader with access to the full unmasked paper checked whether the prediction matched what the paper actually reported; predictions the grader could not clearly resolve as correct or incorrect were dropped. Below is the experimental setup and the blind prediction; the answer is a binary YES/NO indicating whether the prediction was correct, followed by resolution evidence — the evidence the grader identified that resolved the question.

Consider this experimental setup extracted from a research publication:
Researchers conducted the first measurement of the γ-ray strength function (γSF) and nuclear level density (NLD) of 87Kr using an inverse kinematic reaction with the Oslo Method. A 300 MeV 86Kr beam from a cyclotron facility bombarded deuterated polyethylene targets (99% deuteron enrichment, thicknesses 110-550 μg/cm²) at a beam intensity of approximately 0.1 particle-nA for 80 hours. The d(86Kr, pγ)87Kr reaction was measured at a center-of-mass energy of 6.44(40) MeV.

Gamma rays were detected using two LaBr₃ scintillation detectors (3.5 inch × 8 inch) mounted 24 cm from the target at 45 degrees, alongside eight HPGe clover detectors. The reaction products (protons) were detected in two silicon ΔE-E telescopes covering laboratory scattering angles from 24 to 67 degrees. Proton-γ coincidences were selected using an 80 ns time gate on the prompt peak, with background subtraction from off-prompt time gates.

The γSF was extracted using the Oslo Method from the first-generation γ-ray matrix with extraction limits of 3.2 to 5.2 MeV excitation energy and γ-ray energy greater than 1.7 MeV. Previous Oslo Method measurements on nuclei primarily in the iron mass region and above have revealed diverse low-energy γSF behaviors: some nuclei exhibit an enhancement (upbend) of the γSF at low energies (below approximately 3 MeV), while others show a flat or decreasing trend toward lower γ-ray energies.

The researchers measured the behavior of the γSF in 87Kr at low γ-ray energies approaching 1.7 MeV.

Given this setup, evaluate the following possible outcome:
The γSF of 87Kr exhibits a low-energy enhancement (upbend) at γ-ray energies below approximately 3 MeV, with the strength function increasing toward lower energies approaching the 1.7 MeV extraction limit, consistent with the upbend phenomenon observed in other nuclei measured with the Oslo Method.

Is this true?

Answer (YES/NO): YES